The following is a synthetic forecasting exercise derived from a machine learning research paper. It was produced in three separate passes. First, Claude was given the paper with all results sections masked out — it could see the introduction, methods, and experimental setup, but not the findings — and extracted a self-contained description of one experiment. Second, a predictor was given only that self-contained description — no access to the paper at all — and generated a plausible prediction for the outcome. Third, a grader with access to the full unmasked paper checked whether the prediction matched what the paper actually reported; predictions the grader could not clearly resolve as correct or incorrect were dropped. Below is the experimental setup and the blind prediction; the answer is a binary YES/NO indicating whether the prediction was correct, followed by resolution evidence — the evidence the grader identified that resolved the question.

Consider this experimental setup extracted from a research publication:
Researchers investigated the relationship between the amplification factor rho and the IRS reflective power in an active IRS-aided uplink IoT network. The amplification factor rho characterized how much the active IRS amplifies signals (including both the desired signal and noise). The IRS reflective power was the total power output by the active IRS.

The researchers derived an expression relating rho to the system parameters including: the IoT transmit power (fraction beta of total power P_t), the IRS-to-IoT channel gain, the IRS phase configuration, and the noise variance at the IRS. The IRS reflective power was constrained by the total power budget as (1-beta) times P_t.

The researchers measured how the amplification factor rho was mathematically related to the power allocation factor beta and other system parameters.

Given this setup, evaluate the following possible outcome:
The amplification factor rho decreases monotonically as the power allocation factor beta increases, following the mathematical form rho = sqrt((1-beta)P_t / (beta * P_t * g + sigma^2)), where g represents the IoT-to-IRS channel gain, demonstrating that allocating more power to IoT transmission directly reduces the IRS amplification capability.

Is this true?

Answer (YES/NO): NO